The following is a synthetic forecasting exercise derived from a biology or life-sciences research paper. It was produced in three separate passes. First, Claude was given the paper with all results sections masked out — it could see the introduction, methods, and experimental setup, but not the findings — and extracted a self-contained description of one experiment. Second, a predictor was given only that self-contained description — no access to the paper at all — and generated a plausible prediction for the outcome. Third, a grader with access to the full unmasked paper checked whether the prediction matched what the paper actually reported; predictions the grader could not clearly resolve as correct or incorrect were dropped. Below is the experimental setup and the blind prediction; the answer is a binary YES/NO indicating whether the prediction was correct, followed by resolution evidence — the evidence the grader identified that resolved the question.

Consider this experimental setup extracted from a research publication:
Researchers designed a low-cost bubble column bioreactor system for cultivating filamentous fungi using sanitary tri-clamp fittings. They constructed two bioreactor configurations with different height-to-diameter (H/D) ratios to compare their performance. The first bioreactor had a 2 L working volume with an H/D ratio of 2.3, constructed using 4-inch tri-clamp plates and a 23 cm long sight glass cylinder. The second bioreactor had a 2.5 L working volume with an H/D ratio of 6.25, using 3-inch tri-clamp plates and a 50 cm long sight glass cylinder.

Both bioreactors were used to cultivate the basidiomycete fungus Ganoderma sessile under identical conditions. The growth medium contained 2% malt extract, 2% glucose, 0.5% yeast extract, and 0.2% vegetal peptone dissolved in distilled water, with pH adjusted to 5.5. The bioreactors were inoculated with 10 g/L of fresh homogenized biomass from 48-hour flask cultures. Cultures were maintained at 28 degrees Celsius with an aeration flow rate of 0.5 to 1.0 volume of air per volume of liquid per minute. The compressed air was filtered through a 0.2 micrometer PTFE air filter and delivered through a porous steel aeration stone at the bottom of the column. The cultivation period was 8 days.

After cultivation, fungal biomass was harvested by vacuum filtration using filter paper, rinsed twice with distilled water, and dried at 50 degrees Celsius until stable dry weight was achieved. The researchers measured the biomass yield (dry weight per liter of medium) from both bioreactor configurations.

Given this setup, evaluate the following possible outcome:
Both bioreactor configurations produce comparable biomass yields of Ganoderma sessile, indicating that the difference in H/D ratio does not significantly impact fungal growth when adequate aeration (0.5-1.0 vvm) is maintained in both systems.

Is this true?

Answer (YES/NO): NO